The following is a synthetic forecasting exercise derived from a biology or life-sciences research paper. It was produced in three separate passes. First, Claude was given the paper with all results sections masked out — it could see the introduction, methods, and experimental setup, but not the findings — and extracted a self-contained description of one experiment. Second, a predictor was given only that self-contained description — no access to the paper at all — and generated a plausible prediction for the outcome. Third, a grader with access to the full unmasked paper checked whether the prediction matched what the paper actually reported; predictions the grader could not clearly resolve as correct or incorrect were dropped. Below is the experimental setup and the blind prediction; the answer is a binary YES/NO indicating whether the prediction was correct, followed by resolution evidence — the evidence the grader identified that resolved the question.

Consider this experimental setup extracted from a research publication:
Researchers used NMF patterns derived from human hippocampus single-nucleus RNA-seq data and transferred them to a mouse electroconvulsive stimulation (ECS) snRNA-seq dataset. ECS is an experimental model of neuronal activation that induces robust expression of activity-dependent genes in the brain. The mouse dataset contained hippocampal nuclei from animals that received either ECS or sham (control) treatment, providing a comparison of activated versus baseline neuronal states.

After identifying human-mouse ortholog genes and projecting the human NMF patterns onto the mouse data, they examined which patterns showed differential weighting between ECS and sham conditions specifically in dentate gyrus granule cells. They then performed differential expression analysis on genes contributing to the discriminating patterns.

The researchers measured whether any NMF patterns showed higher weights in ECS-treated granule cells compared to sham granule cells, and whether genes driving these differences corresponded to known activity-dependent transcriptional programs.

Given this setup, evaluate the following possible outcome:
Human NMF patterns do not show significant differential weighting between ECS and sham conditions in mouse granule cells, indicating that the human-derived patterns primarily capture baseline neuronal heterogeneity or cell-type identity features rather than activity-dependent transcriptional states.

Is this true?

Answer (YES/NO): NO